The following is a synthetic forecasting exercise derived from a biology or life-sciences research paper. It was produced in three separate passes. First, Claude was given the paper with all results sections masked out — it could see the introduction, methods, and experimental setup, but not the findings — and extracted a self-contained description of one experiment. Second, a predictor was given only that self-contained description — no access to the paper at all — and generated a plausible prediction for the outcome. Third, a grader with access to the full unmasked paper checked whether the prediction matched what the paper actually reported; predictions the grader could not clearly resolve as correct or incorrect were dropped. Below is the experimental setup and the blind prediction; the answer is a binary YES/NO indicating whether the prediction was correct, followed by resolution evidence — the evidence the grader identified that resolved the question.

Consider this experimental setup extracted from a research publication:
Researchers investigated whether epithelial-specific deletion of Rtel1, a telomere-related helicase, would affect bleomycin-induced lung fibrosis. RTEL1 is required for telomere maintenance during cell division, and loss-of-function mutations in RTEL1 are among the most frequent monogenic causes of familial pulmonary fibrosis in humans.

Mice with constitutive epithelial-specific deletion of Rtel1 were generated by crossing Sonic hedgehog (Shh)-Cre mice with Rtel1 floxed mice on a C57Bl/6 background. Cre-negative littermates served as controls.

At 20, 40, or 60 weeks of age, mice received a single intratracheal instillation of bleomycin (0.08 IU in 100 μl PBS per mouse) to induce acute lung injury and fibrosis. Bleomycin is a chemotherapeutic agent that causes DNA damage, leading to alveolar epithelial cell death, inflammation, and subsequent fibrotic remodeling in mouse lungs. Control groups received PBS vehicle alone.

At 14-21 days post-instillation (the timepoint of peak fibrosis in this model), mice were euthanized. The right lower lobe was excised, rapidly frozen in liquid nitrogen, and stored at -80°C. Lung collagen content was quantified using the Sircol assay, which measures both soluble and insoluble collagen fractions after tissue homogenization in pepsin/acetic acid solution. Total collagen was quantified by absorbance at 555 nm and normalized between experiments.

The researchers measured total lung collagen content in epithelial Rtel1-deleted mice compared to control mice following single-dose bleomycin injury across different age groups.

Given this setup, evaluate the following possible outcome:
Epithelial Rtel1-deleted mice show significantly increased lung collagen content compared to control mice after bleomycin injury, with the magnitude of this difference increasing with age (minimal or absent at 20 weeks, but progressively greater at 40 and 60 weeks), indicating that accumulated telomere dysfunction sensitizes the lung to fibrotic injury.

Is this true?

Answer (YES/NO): NO